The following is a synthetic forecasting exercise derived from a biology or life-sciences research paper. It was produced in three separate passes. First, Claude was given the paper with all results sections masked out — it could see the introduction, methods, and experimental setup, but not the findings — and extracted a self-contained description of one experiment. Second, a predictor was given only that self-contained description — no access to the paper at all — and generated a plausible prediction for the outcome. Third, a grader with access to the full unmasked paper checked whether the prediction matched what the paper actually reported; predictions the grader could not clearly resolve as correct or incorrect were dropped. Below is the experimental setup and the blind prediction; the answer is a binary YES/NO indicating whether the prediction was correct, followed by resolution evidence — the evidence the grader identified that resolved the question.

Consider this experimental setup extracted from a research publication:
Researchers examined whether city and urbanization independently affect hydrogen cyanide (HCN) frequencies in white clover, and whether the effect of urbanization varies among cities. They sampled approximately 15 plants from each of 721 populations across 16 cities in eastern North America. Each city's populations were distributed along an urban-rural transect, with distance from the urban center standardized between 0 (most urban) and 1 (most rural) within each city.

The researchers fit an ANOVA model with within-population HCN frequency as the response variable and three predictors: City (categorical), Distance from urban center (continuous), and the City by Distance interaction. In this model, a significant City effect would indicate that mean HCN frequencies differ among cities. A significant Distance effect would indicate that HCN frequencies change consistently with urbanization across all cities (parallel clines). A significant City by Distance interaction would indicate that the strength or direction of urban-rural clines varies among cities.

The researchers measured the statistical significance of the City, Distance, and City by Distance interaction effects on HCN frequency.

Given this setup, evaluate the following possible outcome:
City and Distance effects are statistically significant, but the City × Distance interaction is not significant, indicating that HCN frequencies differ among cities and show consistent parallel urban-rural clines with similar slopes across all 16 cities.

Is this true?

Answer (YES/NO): NO